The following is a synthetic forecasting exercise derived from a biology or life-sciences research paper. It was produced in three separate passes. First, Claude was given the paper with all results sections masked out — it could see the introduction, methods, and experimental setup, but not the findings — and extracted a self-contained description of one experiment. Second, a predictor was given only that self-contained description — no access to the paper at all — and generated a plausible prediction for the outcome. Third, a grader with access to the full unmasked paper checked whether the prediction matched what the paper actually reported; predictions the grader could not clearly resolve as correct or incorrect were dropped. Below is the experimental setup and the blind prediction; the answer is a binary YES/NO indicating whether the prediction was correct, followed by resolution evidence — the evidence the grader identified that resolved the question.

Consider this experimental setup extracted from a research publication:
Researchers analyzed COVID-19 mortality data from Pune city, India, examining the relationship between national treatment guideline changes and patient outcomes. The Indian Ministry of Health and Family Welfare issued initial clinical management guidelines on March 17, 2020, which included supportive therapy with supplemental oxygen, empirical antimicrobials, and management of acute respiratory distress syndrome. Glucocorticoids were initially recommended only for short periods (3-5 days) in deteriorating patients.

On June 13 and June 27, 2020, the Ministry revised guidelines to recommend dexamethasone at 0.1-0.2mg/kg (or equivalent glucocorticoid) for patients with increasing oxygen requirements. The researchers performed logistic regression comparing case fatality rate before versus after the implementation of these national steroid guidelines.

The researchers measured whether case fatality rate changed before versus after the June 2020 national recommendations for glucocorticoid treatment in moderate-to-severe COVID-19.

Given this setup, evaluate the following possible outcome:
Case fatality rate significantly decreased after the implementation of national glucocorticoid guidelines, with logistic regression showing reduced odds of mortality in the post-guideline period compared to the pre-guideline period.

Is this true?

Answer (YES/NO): YES